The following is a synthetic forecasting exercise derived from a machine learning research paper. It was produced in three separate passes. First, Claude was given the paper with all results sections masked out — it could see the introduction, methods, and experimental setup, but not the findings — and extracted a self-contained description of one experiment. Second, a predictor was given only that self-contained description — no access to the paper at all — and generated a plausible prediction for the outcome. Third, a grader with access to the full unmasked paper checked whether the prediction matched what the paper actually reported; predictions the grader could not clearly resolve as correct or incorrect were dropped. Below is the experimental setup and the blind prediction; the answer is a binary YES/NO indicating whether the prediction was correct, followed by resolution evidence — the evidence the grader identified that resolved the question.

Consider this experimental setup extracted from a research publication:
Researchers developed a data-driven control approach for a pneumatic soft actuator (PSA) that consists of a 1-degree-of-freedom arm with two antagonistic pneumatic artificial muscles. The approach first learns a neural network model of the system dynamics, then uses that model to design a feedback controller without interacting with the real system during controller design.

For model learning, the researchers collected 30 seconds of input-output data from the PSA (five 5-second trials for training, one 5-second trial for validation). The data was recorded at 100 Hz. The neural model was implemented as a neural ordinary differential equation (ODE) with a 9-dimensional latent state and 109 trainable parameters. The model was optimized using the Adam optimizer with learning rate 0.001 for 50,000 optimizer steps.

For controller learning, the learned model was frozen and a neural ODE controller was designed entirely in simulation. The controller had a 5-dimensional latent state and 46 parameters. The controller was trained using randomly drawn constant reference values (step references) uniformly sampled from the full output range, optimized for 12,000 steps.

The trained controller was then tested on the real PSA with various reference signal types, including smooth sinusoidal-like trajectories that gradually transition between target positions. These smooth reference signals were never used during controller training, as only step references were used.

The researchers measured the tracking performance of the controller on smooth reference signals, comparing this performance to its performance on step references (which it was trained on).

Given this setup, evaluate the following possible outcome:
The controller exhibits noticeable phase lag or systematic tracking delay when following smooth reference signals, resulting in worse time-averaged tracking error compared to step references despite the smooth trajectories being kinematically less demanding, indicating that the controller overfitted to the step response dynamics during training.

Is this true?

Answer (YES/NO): NO